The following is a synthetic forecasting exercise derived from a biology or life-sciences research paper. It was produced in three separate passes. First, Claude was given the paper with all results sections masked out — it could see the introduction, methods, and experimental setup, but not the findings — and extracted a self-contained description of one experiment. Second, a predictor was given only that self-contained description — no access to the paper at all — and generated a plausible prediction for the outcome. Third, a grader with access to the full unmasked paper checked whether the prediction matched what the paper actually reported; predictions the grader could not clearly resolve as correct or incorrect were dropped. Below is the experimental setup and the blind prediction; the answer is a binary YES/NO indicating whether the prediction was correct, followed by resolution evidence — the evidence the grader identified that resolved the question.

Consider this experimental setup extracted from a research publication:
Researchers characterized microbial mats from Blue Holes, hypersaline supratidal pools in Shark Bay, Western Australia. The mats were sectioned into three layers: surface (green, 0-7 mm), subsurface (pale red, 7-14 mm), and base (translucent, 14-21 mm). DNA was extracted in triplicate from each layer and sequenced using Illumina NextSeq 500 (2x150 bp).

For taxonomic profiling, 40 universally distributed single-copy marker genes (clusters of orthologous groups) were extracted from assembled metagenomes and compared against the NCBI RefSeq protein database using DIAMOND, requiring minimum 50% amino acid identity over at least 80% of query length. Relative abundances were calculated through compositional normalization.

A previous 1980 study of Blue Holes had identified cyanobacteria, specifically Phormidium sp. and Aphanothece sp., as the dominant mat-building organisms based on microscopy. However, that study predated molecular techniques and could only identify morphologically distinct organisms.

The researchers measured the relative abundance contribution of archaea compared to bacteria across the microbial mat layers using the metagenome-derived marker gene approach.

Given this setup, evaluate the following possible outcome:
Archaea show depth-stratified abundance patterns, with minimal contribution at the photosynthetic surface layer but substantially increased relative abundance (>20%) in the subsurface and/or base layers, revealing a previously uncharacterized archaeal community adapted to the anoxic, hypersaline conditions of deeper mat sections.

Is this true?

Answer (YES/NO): NO